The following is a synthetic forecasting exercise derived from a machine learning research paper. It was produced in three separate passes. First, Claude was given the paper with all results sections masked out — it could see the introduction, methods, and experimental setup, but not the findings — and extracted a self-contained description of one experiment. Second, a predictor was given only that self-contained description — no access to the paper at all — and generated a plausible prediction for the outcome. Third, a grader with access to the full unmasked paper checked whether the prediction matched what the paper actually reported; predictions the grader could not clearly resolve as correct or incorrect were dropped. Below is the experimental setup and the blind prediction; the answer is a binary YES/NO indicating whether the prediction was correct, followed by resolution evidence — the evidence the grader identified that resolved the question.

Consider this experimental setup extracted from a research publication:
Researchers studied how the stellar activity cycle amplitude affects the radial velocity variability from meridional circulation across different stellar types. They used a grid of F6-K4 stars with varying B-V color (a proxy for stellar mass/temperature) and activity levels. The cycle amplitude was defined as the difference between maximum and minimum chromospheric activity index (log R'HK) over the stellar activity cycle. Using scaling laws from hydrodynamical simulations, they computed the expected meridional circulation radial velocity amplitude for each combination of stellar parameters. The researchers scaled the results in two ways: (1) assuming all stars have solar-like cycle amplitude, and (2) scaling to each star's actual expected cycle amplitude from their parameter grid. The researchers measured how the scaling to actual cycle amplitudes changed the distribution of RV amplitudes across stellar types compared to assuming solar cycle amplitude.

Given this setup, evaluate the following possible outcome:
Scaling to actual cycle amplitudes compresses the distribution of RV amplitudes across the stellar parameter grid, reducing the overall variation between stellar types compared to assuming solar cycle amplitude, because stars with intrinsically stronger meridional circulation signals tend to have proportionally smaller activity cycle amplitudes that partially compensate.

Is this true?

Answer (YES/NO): NO